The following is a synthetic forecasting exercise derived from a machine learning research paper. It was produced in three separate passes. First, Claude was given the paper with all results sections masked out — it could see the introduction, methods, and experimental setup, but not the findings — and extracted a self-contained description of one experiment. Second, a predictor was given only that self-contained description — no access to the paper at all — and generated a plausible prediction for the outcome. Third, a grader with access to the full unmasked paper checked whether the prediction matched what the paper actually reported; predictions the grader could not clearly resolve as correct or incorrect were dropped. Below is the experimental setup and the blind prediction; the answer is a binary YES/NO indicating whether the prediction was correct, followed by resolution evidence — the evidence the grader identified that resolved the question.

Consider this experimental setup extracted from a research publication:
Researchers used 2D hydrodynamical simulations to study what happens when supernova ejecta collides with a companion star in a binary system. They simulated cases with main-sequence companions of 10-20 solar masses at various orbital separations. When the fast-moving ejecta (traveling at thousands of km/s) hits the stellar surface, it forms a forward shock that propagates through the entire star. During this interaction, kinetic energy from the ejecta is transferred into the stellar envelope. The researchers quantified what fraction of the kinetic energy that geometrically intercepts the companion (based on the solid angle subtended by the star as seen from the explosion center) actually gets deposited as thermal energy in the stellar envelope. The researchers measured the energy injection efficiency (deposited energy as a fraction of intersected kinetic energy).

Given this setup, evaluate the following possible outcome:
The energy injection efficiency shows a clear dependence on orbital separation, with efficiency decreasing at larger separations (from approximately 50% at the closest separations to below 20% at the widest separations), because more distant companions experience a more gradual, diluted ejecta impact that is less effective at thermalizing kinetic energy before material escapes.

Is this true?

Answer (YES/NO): NO